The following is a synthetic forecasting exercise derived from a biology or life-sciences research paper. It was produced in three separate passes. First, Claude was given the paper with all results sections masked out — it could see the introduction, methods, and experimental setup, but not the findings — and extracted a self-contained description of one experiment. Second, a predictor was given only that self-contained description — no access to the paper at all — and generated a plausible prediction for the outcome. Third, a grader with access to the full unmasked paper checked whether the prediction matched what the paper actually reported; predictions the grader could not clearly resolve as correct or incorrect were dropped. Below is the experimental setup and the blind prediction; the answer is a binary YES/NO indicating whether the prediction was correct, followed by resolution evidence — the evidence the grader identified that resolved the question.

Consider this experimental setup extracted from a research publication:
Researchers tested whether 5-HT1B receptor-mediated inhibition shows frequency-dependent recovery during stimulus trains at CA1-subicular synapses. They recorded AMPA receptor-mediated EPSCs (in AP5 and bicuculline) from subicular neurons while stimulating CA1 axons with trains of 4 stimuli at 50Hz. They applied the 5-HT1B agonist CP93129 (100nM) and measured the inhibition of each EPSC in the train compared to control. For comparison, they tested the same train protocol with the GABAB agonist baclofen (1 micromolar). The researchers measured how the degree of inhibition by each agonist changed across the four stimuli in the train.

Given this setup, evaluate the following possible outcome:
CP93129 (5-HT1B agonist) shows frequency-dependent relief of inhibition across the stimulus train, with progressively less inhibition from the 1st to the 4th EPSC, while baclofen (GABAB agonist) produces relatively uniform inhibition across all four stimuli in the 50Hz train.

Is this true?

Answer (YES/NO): YES